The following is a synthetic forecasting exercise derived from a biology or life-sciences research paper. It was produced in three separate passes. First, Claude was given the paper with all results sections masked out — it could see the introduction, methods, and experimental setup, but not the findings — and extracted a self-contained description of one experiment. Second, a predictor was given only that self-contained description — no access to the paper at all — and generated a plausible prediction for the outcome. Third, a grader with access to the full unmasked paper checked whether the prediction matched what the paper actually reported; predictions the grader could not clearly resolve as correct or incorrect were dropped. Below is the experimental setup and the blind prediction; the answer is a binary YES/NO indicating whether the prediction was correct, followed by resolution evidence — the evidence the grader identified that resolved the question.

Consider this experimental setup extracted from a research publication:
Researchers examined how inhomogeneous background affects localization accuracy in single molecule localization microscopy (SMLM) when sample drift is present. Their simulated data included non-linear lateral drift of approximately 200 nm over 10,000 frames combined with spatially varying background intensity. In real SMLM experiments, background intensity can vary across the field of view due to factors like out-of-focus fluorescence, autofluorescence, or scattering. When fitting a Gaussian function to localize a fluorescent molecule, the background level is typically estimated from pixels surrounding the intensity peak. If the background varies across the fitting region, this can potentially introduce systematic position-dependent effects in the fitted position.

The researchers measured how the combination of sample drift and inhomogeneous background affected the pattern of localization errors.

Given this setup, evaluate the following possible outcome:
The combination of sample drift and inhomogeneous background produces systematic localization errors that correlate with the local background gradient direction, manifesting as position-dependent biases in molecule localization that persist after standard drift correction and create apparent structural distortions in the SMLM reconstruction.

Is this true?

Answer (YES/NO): YES